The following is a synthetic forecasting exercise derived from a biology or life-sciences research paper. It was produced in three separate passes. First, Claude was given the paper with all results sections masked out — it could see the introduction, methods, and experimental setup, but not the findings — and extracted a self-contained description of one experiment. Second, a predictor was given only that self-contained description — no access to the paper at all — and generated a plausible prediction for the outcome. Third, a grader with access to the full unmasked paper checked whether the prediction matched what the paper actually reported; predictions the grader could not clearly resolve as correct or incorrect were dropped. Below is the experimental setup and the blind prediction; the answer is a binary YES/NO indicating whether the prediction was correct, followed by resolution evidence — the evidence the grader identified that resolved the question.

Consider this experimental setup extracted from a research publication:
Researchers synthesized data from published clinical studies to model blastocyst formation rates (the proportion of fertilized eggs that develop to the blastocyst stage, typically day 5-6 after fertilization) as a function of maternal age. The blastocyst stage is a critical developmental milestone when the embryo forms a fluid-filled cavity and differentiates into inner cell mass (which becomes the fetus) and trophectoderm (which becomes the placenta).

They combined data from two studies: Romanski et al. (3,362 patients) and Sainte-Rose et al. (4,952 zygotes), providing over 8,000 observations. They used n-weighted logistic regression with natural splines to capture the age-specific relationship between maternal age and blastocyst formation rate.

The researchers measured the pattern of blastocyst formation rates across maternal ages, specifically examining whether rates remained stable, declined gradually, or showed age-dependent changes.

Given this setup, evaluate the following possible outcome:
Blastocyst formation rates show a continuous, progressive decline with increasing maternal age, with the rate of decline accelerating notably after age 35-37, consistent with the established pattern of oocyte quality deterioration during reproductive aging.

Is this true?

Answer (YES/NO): NO